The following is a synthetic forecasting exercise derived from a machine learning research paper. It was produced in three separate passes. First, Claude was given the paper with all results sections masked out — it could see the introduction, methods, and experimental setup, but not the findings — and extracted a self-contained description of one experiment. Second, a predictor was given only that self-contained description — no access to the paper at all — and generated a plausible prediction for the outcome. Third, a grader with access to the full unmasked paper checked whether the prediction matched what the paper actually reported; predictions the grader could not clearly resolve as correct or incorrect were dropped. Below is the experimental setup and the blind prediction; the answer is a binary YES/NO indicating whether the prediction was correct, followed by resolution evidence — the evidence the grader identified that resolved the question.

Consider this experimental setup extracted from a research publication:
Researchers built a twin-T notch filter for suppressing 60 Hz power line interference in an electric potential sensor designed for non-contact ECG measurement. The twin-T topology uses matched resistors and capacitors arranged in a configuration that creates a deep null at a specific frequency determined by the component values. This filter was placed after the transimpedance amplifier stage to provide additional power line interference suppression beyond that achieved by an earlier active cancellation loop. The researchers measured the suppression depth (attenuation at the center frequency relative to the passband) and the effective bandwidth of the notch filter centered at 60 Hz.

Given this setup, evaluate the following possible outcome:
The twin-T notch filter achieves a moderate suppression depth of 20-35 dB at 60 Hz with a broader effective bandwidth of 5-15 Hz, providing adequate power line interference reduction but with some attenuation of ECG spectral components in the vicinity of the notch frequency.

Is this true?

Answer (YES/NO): NO